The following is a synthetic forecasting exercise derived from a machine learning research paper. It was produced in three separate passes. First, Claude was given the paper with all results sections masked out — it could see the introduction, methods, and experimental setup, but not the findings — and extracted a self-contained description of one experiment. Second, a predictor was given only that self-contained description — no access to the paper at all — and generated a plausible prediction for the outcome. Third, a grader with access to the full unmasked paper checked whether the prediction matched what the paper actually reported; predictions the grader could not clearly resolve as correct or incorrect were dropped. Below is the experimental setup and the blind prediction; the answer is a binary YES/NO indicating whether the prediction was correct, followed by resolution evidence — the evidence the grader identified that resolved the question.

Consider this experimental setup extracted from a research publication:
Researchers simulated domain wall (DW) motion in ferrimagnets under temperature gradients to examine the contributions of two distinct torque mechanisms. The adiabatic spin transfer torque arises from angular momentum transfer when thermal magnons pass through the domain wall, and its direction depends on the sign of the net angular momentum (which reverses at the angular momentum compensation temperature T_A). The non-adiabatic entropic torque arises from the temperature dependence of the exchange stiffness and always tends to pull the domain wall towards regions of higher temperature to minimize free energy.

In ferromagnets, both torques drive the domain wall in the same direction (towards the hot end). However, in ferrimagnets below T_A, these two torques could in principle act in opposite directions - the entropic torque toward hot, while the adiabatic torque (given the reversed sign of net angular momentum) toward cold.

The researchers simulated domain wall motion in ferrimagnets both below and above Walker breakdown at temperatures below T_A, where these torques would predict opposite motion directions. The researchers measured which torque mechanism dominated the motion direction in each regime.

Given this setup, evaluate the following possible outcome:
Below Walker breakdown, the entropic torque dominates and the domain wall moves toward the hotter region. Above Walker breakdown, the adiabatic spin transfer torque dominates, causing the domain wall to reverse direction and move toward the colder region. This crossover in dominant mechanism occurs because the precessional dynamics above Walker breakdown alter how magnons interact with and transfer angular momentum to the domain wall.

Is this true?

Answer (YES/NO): YES